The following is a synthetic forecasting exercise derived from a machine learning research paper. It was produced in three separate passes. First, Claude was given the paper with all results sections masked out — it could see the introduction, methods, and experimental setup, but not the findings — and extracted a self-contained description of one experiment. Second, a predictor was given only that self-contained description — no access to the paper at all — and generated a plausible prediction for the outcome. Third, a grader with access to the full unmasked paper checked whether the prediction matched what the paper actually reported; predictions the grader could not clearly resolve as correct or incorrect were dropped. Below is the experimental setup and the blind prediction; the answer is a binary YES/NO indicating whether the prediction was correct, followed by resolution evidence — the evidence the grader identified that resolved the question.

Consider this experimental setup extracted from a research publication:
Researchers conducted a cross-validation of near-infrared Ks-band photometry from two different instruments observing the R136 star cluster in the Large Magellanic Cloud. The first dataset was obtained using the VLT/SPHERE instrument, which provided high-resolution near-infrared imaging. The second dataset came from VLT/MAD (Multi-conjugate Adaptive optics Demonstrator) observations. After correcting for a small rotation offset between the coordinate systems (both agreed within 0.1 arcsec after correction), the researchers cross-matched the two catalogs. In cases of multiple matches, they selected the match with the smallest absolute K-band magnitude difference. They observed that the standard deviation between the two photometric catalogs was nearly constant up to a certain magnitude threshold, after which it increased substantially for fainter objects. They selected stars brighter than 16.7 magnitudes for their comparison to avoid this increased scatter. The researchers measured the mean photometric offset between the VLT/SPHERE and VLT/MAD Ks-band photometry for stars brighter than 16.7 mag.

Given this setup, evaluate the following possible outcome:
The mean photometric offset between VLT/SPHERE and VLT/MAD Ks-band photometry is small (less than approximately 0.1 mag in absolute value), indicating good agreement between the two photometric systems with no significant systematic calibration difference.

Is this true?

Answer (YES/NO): YES